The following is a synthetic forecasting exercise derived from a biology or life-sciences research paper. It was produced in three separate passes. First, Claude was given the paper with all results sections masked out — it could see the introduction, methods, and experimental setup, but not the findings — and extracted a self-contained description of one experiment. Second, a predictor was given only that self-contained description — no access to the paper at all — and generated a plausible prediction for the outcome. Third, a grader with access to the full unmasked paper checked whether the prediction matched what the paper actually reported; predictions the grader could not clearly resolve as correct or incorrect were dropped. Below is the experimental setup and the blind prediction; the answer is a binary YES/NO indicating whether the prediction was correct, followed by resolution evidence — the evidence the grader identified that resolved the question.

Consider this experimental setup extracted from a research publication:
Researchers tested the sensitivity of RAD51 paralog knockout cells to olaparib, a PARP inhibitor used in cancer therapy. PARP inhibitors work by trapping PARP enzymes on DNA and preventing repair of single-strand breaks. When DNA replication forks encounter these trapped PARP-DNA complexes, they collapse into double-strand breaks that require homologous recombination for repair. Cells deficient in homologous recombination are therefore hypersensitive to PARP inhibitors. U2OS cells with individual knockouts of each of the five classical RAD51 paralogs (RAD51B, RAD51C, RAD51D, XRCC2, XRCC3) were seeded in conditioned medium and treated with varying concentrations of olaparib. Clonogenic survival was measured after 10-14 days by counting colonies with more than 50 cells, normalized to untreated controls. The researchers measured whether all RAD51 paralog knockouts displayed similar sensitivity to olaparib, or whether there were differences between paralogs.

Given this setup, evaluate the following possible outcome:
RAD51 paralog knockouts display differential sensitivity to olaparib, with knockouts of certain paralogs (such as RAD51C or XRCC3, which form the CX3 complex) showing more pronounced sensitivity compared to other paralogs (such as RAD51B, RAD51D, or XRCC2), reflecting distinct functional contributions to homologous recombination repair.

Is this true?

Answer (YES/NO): NO